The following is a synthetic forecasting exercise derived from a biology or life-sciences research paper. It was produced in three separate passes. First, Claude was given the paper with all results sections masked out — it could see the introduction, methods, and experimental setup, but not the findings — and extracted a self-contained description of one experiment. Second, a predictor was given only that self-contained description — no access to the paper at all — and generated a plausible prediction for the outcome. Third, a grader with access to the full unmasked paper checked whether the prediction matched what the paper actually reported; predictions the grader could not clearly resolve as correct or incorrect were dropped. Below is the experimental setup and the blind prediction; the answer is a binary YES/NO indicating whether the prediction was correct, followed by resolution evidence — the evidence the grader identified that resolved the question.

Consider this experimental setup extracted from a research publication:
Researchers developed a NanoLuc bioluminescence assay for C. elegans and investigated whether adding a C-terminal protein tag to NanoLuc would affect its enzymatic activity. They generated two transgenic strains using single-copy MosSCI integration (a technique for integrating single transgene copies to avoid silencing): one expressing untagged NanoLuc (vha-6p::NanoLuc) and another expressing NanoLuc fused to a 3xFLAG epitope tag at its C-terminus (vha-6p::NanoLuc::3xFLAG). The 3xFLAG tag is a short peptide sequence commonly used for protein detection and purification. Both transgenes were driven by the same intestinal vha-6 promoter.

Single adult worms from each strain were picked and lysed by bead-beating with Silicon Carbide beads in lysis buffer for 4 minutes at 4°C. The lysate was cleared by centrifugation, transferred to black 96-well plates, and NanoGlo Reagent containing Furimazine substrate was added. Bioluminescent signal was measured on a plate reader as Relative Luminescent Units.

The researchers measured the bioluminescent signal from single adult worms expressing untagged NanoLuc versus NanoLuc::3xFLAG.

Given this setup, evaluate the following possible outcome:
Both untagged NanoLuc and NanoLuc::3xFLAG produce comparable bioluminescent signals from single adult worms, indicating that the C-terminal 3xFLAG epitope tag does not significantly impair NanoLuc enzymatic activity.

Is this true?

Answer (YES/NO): YES